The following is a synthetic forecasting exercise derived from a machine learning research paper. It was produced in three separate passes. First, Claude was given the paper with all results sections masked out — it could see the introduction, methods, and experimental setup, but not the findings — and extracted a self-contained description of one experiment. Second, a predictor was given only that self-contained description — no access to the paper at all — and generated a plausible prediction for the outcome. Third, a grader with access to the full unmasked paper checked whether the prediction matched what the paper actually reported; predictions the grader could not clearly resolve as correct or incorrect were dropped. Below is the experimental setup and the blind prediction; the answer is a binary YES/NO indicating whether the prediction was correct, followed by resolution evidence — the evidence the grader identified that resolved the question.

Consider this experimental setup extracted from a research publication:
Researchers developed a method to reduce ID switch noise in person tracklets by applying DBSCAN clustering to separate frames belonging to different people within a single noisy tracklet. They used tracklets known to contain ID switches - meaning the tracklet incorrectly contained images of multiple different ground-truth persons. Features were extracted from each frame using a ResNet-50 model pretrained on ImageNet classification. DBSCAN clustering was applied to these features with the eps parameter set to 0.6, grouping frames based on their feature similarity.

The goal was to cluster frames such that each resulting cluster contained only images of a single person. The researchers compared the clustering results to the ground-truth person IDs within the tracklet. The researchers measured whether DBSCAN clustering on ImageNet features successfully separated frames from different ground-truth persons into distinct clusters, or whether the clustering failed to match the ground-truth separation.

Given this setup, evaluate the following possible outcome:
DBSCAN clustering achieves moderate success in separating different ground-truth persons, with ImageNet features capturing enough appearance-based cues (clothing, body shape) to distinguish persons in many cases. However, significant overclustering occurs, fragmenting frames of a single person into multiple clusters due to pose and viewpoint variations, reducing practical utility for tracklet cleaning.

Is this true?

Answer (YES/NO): NO